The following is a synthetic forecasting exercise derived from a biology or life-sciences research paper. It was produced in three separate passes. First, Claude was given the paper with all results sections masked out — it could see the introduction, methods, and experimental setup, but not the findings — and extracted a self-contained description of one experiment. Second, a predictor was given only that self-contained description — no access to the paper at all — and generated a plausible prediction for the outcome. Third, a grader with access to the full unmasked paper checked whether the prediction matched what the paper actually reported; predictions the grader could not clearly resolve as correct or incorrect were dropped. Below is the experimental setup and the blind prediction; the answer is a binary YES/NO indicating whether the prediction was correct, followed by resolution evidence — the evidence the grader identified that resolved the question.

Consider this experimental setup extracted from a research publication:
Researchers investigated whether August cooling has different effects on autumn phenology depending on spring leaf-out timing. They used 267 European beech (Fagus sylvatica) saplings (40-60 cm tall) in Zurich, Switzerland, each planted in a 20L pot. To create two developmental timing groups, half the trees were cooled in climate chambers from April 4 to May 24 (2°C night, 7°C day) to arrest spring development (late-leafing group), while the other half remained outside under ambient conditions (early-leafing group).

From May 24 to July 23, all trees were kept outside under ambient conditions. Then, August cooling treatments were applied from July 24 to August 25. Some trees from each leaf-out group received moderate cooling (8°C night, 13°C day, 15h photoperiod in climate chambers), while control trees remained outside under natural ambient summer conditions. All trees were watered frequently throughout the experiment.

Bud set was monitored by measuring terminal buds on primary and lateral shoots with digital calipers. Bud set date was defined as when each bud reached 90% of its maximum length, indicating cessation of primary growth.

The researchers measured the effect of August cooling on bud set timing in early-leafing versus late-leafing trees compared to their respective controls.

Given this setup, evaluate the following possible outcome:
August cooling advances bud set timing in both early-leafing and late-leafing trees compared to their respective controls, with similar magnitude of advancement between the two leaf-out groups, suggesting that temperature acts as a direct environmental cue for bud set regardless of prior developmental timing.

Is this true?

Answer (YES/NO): YES